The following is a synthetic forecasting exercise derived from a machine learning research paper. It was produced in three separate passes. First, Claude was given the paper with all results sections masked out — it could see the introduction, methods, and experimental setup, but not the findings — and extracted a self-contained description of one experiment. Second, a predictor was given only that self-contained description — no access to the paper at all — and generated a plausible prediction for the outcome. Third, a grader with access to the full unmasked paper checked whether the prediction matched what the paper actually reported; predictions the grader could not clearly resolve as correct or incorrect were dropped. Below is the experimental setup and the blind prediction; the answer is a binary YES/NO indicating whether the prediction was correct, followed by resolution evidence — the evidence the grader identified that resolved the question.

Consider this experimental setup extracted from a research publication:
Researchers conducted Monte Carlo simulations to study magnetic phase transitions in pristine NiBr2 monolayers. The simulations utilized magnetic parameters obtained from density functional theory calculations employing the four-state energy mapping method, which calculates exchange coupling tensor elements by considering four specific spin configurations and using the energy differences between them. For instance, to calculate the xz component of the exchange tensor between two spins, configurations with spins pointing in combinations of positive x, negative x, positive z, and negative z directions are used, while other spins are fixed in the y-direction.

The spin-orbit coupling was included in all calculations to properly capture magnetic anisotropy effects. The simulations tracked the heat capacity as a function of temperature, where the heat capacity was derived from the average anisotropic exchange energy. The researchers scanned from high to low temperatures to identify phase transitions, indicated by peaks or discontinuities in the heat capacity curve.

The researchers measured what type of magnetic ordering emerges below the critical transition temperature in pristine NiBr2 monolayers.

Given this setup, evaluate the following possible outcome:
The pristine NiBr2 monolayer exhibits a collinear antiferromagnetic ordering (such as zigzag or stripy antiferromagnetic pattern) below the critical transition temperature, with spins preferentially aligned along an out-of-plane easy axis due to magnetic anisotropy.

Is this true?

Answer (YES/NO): NO